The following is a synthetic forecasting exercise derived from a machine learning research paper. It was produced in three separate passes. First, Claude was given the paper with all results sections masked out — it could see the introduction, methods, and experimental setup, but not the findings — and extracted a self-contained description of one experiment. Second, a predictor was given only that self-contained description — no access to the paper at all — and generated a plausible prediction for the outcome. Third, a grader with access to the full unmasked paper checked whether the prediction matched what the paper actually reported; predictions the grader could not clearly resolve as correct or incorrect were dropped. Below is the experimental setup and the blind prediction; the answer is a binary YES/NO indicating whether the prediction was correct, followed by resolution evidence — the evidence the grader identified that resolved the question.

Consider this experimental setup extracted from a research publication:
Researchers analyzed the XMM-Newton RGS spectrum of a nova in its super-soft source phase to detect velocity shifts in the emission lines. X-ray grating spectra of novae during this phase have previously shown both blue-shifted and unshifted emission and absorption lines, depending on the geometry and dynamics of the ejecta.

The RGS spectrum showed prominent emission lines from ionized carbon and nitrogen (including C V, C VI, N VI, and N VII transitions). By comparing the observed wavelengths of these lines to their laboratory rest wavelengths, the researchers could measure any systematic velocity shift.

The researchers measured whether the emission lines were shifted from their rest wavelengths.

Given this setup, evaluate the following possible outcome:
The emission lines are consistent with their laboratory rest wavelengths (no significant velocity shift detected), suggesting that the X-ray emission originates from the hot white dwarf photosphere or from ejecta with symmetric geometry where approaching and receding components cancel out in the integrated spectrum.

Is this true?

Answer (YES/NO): NO